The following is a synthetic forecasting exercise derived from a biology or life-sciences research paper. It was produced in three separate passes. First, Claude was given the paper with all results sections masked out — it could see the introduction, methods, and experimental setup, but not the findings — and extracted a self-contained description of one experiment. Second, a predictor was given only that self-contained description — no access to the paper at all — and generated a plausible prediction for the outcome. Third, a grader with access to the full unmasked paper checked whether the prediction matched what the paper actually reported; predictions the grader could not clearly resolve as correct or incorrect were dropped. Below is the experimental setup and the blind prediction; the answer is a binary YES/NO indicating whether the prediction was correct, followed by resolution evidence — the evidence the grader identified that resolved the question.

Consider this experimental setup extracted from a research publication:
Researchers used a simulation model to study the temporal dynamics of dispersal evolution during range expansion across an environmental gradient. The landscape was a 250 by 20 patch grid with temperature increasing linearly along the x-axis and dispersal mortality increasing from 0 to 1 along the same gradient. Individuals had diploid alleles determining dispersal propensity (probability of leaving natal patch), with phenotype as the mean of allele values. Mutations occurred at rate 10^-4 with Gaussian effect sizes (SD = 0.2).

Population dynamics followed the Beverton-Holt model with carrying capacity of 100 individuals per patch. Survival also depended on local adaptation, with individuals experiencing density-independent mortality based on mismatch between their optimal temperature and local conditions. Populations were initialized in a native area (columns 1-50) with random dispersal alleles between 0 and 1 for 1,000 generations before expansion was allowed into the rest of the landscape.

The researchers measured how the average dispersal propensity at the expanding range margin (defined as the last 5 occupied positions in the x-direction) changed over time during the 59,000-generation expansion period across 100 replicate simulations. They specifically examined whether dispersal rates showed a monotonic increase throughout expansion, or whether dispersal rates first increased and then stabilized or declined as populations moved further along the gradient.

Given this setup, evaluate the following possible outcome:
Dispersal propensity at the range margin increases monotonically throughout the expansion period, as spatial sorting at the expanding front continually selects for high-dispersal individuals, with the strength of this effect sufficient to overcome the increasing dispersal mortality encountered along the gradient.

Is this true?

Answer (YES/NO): NO